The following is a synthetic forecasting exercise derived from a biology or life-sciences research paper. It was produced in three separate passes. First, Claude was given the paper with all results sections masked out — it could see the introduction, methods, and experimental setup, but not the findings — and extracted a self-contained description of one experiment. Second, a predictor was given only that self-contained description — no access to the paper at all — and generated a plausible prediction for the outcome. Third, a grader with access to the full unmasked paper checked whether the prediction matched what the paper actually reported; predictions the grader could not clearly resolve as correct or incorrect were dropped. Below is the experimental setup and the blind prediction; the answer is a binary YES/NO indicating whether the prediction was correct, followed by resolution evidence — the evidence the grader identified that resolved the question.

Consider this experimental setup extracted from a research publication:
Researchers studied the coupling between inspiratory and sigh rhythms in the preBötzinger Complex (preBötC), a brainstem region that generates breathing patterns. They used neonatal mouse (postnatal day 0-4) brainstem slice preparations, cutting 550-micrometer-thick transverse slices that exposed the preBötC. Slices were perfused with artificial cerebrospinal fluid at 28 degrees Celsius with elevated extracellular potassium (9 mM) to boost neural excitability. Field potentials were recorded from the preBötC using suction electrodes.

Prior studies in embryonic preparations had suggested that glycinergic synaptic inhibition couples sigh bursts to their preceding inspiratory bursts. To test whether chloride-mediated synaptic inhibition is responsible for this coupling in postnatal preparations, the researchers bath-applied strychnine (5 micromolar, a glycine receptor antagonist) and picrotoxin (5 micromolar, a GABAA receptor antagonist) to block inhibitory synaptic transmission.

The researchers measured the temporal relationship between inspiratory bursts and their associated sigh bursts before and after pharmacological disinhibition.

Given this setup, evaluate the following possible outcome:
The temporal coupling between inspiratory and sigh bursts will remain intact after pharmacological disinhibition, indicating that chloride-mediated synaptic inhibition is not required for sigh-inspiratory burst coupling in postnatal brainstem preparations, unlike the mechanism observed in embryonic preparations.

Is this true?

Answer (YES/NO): YES